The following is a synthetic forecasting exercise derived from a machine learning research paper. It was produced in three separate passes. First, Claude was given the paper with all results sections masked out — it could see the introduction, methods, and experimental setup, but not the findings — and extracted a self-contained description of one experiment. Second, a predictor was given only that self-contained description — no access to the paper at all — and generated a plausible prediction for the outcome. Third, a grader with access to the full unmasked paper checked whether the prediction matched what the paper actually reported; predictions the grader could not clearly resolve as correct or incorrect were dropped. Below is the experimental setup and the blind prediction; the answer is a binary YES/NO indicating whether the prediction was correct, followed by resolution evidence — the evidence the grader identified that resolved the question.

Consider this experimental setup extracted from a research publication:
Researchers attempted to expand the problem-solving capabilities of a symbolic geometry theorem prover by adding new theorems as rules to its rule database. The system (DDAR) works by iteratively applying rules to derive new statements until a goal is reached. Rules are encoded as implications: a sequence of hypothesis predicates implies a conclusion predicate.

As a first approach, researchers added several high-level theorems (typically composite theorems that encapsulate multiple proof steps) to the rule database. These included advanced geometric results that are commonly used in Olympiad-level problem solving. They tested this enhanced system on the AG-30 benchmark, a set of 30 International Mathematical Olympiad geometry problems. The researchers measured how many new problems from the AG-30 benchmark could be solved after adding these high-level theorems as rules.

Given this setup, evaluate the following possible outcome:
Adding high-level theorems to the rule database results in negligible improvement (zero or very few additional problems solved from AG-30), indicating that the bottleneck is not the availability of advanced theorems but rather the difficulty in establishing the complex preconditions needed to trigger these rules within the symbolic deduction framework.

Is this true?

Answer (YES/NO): YES